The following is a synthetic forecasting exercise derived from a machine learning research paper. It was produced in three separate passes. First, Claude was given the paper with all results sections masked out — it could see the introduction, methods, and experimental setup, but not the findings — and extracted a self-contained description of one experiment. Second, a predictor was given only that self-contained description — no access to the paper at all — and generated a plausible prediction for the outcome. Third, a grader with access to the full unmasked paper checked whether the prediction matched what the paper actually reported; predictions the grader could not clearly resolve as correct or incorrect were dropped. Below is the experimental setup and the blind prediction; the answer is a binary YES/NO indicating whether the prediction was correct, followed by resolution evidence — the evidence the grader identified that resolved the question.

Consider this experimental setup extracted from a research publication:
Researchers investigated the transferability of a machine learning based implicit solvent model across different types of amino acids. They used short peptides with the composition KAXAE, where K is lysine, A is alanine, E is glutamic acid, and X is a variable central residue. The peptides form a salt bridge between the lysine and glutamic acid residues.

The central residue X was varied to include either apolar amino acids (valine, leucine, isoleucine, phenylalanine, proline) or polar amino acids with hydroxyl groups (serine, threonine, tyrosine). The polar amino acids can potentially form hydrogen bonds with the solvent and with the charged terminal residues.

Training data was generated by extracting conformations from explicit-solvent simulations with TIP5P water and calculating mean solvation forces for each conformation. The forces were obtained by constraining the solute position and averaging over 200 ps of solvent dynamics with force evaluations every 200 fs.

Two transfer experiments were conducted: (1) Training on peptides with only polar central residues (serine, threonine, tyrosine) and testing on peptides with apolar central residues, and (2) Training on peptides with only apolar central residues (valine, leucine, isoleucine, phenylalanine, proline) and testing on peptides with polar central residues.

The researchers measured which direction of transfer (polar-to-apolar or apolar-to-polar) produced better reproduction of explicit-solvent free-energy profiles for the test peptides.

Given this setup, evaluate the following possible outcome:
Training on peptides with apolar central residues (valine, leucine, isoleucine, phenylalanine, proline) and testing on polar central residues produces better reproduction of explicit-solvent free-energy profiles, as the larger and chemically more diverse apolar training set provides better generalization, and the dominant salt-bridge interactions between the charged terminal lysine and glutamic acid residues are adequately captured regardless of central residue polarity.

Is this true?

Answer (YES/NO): NO